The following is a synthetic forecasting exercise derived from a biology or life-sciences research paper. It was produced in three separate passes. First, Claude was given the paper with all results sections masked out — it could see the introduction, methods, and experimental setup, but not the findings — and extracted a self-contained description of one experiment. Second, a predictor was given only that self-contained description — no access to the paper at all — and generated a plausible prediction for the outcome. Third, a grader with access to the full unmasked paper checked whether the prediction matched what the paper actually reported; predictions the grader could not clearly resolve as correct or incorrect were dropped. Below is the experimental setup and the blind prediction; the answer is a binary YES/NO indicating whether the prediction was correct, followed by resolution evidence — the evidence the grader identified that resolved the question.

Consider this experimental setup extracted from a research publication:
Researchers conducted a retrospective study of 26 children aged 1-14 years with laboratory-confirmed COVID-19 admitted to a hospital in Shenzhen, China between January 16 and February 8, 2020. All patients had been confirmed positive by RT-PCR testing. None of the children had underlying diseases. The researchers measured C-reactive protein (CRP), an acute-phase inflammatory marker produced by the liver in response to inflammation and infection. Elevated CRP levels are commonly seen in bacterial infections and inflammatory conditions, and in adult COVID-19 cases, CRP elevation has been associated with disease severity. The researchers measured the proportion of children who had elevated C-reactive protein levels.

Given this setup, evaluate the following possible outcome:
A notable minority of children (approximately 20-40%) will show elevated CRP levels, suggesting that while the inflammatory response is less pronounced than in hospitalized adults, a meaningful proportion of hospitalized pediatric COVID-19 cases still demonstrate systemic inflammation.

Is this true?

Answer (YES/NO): NO